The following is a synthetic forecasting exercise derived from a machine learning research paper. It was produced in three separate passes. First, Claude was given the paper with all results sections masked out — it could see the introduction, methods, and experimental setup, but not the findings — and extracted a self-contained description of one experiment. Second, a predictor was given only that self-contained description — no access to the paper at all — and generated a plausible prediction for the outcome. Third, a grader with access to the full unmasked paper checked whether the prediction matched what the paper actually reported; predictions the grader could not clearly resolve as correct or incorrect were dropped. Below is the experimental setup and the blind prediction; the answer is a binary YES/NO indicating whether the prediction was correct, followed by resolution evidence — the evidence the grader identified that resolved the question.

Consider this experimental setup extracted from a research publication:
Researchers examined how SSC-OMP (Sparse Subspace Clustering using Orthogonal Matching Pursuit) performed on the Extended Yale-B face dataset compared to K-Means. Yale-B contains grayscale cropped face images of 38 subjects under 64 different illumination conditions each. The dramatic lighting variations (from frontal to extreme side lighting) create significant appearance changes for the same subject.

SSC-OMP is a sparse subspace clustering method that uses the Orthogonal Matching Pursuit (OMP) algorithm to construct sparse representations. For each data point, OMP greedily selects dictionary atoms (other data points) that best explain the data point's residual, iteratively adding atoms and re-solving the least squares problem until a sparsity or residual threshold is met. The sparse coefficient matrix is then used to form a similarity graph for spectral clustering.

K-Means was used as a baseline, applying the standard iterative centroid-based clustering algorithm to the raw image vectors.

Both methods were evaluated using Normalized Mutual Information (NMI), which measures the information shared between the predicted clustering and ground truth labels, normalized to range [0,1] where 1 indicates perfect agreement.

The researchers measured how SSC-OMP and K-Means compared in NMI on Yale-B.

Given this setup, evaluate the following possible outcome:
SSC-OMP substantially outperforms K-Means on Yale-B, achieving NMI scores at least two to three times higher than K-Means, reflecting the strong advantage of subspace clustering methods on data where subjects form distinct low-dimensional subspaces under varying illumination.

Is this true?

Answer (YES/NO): YES